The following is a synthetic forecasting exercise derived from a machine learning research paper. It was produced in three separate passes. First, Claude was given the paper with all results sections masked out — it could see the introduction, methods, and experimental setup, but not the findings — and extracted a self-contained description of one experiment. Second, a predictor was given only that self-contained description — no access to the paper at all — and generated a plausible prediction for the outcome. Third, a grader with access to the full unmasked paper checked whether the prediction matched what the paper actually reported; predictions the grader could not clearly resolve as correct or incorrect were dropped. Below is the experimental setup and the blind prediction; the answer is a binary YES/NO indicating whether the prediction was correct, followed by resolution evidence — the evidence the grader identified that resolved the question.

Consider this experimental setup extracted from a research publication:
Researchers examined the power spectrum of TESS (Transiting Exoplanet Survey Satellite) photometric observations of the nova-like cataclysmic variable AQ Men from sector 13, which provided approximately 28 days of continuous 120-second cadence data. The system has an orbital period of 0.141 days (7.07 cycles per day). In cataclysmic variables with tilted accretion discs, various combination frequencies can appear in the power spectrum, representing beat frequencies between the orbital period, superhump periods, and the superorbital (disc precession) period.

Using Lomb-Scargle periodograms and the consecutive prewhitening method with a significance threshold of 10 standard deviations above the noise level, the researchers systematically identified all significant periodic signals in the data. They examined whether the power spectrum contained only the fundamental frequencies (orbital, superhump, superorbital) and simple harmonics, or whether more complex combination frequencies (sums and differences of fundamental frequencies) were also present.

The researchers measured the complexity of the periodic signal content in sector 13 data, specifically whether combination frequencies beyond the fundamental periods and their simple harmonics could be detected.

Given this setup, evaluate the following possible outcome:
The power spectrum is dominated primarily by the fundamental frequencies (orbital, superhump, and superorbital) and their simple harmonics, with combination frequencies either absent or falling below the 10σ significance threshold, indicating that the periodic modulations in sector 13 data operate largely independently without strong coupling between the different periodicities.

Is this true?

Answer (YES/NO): NO